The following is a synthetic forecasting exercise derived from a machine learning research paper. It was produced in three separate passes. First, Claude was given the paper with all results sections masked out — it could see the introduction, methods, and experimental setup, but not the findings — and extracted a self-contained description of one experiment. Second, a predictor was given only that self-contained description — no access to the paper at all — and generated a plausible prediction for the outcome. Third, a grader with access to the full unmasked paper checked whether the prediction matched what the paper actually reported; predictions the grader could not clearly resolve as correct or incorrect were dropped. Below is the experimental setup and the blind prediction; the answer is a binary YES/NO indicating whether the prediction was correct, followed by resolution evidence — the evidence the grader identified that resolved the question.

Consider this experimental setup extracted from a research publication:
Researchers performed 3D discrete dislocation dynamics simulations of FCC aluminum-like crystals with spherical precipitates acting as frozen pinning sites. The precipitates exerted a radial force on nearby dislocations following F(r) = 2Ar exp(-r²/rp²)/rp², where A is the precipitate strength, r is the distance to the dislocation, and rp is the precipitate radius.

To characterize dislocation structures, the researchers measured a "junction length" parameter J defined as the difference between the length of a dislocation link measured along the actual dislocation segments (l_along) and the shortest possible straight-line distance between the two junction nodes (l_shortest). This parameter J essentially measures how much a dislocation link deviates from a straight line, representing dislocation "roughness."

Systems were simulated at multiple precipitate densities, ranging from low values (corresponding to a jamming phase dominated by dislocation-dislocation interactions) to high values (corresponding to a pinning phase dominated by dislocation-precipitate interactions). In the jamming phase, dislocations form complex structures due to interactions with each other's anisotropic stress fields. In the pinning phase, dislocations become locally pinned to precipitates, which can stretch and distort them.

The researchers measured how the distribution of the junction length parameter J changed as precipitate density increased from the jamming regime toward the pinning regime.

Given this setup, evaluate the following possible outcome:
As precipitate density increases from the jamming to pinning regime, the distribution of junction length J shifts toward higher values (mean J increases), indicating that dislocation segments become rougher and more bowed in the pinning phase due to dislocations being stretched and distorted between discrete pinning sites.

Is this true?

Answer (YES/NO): YES